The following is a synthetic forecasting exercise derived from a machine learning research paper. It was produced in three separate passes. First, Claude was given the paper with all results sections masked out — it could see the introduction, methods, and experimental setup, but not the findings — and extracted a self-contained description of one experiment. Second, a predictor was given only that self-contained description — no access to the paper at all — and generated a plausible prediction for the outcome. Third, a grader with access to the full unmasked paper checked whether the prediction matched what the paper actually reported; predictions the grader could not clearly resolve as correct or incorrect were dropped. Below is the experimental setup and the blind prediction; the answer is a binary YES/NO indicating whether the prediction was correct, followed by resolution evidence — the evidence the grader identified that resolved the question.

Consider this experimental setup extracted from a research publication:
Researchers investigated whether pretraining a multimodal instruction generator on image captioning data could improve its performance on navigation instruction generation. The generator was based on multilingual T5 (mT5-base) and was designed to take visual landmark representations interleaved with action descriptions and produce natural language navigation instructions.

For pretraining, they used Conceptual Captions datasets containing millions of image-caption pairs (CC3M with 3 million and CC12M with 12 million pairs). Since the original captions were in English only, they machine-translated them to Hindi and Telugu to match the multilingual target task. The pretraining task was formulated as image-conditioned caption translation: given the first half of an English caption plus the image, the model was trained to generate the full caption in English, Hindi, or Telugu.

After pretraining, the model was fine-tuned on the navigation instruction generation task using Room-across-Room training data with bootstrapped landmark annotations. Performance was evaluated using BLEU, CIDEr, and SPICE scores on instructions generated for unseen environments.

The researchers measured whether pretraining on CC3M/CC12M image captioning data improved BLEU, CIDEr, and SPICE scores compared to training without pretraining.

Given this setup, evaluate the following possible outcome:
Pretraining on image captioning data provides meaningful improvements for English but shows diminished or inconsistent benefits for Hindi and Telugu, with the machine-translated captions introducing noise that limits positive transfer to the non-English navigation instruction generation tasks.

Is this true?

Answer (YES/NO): NO